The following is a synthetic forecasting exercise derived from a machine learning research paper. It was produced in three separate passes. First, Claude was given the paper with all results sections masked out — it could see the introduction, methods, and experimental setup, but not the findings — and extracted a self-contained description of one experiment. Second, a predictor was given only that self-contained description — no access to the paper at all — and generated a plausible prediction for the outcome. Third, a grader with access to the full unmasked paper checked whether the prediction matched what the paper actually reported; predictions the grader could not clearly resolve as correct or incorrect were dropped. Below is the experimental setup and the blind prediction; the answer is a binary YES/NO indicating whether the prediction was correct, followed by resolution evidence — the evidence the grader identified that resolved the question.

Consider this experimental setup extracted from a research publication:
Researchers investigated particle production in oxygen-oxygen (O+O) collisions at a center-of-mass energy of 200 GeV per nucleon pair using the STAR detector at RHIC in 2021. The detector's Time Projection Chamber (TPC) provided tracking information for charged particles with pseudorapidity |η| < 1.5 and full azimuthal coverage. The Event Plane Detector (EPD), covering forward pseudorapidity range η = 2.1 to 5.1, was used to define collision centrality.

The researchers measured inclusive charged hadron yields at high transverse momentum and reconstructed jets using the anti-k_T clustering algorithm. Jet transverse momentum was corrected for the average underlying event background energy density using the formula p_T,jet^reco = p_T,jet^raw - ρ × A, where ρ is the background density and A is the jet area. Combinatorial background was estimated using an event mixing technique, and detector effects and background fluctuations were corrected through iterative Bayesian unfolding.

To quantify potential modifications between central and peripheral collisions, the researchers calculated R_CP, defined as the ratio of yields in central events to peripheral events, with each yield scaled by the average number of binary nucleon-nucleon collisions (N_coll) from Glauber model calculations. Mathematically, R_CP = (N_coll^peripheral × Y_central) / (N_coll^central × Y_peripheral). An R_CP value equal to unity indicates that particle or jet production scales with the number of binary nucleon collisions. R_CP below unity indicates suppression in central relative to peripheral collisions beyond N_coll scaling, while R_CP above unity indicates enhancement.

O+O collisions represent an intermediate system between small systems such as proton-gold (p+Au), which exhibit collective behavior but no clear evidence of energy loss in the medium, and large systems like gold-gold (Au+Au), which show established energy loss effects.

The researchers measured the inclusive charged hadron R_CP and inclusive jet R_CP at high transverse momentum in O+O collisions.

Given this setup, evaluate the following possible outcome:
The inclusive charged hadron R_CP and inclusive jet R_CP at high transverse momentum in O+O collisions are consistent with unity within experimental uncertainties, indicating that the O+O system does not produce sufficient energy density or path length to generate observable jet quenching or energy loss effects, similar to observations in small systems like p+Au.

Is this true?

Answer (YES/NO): NO